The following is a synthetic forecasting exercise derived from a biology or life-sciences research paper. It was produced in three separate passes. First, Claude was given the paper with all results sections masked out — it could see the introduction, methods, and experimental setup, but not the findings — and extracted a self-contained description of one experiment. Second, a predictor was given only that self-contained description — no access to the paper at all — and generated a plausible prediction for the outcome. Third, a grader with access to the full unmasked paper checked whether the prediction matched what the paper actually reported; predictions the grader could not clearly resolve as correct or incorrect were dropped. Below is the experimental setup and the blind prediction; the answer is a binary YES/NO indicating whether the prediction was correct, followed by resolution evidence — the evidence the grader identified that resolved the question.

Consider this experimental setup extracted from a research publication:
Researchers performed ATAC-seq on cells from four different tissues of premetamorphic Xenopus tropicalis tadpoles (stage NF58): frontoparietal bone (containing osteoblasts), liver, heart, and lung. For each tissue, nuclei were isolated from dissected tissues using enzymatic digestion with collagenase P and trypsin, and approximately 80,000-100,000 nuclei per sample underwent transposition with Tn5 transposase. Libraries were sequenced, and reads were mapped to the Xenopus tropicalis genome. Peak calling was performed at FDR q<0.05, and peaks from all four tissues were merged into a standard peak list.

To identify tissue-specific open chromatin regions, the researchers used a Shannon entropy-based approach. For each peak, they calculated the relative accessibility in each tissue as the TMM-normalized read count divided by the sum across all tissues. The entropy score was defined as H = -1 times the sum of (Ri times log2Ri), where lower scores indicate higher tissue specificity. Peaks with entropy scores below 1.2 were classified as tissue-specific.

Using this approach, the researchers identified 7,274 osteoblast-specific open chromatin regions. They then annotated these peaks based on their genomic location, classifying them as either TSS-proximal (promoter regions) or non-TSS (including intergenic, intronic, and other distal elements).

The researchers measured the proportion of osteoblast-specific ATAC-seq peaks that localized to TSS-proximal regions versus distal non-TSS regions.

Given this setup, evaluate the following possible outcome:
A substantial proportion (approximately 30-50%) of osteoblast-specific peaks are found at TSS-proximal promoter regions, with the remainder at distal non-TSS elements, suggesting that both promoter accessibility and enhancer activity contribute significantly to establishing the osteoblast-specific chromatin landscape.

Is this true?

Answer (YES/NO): NO